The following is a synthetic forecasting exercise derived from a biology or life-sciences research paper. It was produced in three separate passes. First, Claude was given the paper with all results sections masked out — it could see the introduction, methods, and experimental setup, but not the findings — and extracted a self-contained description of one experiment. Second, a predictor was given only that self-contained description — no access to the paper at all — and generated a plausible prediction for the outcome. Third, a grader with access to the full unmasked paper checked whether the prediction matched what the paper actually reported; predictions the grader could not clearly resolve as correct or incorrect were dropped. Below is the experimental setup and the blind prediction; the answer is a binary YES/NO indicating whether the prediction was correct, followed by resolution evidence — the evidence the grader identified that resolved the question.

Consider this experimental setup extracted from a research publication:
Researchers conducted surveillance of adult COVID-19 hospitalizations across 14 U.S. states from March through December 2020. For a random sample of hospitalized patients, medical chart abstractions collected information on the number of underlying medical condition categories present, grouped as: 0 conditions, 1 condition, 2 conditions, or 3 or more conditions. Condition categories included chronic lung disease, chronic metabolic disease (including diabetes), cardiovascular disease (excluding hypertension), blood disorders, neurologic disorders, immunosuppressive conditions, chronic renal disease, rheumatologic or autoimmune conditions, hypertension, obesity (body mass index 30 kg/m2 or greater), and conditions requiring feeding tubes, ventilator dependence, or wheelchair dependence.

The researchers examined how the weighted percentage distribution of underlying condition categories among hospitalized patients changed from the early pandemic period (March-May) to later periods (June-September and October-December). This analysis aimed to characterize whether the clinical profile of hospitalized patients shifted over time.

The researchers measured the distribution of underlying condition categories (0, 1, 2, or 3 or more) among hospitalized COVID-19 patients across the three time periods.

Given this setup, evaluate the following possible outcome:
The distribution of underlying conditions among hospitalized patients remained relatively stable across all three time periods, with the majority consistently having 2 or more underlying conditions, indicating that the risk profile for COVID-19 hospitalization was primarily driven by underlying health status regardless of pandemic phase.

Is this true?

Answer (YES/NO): YES